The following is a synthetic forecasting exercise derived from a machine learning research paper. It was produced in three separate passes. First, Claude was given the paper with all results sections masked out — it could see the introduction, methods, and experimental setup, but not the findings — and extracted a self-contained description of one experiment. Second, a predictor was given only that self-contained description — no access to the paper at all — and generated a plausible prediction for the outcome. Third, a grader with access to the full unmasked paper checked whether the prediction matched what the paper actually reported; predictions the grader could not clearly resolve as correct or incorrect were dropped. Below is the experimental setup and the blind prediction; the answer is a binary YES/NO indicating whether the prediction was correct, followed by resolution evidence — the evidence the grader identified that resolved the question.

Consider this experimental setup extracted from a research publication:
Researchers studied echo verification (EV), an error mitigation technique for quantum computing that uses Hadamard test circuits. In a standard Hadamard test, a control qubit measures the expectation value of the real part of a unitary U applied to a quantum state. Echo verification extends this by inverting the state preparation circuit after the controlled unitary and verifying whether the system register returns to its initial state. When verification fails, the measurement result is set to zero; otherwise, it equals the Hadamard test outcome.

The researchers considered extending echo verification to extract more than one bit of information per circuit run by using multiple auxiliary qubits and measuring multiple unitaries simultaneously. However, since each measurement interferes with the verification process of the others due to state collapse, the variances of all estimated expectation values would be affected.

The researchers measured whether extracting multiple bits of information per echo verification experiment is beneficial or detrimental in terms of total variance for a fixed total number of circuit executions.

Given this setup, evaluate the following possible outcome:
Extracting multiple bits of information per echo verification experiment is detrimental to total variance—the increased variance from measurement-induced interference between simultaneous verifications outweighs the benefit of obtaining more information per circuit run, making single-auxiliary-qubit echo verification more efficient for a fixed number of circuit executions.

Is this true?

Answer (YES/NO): YES